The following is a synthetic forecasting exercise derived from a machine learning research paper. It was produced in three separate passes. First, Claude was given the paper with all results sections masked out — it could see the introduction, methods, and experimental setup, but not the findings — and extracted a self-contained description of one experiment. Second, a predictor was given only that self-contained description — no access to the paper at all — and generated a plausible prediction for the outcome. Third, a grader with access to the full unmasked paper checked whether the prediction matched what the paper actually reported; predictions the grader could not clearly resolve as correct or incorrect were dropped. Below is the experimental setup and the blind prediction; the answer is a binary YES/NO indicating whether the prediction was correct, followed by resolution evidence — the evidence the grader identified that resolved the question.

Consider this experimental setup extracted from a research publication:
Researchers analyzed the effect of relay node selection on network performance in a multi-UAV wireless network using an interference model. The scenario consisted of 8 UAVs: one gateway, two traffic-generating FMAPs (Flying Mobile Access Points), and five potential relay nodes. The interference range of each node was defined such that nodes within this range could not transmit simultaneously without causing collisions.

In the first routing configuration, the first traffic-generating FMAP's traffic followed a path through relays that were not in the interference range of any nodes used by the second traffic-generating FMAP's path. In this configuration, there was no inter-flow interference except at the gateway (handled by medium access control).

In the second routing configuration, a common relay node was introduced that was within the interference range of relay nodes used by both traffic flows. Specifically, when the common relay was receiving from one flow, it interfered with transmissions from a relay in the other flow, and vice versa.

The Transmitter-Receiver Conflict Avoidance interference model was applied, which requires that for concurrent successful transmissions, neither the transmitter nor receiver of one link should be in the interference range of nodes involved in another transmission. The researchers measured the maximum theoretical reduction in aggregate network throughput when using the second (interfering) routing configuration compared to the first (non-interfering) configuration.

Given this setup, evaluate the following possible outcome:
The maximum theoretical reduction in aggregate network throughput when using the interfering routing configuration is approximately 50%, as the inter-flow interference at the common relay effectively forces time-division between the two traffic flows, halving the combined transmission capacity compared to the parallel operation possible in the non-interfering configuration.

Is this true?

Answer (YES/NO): YES